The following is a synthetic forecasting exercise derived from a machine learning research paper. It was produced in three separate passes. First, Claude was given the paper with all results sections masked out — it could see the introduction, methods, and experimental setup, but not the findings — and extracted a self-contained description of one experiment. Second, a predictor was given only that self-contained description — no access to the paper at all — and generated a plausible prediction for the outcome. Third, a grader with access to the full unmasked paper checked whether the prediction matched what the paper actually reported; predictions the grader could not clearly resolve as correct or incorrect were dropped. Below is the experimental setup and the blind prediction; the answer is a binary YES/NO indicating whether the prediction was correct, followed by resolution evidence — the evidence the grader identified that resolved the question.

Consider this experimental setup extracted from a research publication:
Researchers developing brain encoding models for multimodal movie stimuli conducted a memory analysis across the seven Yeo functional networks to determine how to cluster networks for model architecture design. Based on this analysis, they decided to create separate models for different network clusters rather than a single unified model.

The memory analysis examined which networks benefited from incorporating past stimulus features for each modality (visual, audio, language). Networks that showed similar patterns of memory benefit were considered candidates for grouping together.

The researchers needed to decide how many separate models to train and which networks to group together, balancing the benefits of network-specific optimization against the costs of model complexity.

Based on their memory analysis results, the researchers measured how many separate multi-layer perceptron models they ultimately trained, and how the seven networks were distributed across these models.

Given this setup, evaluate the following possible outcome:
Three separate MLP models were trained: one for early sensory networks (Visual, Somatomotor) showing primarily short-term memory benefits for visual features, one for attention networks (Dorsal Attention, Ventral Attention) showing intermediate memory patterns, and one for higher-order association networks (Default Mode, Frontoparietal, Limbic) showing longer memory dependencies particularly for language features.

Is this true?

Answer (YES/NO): NO